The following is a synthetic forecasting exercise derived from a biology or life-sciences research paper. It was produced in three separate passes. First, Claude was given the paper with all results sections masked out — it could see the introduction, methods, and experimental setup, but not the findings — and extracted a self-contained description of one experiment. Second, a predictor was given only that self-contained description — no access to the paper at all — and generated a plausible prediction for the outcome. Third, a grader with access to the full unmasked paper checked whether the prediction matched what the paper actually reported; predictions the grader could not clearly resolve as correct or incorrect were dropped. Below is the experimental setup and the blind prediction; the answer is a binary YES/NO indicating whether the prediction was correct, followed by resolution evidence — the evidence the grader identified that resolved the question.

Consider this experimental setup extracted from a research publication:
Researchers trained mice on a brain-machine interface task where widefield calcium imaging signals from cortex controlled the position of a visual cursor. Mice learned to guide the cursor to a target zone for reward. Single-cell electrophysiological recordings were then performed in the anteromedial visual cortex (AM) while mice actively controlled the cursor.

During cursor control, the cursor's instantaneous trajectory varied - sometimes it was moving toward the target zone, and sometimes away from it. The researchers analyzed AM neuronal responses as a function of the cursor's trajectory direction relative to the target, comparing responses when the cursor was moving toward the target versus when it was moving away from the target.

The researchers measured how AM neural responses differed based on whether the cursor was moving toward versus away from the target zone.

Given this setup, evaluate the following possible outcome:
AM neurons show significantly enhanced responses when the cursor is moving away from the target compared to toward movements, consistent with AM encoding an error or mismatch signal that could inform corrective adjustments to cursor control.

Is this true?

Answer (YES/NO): NO